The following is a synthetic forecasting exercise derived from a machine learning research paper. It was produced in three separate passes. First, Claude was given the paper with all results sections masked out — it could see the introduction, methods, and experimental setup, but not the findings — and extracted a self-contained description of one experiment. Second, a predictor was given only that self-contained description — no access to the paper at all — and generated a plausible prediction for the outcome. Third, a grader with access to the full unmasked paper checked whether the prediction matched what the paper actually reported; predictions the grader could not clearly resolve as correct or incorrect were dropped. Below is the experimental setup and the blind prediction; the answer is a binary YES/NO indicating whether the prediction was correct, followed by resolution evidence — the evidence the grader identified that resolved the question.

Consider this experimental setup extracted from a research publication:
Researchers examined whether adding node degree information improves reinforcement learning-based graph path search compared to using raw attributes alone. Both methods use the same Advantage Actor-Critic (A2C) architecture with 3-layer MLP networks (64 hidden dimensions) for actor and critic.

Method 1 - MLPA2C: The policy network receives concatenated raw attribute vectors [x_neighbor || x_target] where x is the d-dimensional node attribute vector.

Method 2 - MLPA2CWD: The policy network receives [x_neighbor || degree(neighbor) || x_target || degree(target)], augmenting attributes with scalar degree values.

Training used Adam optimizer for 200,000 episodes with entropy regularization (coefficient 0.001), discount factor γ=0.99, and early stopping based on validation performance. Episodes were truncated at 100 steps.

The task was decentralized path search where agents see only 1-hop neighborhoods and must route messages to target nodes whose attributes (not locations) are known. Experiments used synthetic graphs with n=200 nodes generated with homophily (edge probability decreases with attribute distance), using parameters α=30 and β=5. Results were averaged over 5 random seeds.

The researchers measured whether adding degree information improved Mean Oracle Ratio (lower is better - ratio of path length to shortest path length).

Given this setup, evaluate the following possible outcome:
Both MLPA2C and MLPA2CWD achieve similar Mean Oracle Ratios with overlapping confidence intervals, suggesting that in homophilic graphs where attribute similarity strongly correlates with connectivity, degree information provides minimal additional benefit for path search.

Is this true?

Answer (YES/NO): YES